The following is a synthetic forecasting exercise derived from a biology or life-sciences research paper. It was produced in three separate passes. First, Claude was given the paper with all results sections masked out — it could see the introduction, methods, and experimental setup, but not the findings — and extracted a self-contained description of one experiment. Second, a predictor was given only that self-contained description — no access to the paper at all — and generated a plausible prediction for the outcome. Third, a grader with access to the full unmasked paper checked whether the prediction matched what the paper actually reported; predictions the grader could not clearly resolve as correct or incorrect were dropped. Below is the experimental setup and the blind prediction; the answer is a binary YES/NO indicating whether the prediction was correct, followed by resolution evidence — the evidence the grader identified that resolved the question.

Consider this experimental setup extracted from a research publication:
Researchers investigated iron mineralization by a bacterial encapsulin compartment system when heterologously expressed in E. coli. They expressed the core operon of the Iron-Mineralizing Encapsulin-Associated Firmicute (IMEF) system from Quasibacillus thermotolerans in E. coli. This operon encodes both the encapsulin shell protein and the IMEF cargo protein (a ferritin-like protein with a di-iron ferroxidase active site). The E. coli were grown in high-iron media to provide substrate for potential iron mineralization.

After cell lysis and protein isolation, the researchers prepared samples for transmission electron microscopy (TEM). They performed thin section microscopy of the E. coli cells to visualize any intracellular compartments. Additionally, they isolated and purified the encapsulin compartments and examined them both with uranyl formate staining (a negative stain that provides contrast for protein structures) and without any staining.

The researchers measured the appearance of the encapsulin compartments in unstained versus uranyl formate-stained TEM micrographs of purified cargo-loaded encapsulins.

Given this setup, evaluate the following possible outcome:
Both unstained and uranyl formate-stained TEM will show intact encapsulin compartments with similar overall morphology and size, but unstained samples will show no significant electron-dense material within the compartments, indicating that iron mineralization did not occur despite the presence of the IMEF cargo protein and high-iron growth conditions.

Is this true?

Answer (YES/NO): NO